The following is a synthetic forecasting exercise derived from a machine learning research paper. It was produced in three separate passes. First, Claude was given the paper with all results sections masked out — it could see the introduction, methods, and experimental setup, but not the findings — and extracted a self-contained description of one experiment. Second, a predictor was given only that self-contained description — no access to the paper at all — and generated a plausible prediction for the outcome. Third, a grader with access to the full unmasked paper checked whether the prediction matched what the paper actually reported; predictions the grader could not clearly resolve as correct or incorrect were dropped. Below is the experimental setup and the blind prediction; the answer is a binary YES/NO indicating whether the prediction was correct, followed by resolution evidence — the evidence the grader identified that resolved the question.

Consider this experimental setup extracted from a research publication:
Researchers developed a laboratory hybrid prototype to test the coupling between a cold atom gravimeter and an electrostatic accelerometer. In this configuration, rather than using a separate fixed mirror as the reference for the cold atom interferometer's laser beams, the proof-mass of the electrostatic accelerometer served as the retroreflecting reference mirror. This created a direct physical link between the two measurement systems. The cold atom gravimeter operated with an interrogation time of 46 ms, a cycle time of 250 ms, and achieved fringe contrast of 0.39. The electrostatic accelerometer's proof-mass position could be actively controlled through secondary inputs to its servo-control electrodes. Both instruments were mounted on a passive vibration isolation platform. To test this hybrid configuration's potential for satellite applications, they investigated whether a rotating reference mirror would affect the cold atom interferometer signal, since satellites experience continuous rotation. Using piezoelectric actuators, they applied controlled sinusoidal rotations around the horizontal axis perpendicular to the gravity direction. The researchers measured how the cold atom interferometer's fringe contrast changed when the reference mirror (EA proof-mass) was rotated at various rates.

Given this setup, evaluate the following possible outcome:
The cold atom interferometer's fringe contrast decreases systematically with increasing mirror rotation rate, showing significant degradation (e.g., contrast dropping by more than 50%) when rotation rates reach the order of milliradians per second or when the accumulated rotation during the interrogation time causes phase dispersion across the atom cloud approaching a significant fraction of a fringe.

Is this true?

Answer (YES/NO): NO